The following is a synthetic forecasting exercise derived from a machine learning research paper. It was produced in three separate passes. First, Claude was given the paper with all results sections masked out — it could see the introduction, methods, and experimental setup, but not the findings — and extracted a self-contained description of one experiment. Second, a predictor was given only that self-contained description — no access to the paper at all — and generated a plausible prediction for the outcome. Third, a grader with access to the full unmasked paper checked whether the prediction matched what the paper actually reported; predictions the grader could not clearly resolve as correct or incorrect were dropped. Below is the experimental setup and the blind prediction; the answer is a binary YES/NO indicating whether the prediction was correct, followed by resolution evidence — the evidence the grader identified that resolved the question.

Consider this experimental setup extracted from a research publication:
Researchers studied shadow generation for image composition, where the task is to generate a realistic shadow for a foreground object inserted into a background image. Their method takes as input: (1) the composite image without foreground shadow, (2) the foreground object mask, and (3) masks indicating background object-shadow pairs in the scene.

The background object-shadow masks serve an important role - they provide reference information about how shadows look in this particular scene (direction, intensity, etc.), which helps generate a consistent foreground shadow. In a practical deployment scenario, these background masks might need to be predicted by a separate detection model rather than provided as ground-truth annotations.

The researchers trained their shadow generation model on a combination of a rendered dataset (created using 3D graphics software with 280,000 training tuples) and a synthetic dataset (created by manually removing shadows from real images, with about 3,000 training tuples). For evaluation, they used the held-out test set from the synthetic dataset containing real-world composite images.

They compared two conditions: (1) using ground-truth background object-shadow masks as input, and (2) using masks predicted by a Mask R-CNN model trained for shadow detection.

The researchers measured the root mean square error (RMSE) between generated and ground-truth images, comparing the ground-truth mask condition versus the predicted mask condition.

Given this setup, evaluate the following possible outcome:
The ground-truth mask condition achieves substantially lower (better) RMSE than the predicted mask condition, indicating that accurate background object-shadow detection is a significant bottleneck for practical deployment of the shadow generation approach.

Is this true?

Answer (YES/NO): NO